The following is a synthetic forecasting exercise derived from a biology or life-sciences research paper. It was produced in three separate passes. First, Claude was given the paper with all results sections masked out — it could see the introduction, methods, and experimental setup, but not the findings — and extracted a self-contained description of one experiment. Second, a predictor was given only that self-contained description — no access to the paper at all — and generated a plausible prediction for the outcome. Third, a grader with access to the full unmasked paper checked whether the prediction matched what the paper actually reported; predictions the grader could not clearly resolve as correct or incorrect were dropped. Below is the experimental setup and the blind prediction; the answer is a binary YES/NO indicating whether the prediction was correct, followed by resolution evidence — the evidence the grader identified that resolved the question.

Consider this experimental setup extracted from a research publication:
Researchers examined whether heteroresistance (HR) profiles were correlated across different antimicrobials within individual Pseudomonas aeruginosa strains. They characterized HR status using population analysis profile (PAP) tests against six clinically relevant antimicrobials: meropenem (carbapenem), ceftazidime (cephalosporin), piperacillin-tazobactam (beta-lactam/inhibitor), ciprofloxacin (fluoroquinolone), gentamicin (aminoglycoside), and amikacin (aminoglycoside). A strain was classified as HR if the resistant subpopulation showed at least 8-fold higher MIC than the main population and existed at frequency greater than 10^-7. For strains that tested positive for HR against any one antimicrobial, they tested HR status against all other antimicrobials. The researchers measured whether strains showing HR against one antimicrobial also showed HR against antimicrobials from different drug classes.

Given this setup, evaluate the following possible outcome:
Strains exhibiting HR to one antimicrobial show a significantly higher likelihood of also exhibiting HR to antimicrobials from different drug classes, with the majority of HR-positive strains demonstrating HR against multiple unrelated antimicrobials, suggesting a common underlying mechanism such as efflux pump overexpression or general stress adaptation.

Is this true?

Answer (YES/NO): NO